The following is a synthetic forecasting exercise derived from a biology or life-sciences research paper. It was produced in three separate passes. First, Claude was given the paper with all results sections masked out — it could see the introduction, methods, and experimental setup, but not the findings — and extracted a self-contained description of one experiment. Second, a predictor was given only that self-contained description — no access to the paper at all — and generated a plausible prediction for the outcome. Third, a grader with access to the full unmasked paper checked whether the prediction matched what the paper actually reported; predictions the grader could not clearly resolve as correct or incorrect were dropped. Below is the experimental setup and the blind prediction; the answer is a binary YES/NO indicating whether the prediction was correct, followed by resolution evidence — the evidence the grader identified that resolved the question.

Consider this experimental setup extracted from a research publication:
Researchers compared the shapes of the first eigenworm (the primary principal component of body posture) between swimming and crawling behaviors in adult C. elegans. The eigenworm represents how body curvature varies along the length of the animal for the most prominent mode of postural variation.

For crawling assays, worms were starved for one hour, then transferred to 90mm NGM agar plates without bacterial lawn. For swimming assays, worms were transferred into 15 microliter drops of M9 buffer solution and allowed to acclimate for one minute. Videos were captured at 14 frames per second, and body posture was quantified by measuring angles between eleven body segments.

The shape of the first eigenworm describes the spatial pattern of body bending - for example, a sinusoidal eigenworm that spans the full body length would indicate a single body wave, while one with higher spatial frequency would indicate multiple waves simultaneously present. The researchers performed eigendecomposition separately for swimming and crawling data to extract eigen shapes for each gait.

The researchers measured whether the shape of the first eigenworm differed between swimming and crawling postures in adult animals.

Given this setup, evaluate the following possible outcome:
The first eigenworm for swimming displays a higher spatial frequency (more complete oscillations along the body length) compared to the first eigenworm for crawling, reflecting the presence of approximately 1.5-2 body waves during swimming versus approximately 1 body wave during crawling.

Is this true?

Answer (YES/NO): NO